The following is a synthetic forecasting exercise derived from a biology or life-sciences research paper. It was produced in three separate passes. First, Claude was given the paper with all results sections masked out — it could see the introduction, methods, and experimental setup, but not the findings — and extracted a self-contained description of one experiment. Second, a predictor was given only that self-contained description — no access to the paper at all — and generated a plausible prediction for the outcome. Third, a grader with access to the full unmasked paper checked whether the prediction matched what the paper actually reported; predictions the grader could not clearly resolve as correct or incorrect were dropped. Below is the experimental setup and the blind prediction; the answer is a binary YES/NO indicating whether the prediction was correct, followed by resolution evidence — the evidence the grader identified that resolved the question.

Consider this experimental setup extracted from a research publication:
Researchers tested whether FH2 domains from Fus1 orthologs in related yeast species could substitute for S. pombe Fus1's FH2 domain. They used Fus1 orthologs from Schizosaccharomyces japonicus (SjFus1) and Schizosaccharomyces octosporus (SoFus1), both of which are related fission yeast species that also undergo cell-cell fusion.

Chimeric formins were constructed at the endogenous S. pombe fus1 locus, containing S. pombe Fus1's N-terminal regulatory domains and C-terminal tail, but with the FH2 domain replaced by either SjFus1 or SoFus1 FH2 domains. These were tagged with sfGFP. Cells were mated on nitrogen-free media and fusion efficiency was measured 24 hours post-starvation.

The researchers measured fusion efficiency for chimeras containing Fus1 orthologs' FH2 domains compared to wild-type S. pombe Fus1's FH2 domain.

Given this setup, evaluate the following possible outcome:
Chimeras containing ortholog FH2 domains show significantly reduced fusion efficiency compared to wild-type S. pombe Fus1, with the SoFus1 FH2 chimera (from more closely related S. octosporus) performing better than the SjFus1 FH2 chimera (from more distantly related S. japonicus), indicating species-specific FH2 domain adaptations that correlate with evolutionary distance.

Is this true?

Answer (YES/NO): NO